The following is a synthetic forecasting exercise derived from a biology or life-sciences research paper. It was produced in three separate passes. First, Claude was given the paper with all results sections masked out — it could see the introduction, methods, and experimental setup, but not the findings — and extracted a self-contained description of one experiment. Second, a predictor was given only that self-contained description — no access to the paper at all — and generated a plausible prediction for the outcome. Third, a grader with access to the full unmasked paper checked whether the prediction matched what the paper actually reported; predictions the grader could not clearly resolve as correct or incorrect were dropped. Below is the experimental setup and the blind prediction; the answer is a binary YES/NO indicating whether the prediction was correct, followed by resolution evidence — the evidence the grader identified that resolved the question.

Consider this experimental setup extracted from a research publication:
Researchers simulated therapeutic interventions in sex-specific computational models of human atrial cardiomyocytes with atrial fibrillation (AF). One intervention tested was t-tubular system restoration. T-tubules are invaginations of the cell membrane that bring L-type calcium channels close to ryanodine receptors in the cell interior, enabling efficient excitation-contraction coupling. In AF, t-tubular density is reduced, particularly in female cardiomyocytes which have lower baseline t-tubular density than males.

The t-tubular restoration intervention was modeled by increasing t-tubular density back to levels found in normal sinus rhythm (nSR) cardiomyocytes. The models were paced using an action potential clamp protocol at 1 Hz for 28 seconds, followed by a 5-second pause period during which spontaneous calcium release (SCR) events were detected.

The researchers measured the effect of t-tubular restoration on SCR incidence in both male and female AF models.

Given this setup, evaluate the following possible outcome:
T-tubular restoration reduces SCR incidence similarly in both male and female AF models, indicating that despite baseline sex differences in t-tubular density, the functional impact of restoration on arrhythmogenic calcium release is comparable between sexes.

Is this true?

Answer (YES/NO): NO